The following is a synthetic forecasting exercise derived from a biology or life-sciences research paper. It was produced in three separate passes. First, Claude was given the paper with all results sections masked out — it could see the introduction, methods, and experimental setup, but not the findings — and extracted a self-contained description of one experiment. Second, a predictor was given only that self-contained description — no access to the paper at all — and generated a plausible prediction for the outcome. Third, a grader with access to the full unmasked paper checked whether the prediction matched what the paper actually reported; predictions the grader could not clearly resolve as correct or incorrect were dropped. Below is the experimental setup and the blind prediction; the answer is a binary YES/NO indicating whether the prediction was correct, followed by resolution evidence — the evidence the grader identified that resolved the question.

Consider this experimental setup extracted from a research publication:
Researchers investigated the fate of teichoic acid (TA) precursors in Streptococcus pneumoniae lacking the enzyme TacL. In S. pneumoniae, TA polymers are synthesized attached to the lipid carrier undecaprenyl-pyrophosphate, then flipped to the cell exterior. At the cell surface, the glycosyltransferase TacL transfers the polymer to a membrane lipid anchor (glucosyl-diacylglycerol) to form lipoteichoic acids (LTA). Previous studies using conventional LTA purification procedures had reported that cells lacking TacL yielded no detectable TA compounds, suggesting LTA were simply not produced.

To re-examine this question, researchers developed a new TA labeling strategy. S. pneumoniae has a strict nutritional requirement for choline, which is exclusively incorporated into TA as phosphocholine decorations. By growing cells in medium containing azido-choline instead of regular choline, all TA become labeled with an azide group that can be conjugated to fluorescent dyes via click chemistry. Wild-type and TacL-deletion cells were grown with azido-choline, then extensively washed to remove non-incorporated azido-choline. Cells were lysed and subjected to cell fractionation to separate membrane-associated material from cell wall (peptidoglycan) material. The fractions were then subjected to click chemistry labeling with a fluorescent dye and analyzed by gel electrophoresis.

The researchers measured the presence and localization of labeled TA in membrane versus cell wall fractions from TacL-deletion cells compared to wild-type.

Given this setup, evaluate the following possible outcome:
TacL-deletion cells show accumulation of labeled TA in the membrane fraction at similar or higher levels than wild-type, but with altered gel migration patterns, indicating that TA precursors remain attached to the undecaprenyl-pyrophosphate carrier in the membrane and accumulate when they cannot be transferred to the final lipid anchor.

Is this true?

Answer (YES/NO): NO